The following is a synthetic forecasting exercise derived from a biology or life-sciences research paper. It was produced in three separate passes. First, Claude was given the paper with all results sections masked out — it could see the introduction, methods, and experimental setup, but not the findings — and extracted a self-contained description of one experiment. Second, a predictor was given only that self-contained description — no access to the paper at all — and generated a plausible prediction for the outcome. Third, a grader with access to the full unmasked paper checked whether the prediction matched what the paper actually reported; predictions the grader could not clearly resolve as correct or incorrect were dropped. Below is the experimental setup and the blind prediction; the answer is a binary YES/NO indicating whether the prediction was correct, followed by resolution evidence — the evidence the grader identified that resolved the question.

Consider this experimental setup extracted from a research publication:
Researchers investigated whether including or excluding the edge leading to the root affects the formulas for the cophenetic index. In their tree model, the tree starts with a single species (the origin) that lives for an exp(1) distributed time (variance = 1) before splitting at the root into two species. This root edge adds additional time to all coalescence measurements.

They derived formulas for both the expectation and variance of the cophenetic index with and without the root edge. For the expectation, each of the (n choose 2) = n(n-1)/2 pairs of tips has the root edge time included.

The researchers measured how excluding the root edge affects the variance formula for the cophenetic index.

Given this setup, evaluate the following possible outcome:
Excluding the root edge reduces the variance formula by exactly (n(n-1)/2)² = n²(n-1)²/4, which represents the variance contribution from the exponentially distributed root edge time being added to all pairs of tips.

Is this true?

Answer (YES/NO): YES